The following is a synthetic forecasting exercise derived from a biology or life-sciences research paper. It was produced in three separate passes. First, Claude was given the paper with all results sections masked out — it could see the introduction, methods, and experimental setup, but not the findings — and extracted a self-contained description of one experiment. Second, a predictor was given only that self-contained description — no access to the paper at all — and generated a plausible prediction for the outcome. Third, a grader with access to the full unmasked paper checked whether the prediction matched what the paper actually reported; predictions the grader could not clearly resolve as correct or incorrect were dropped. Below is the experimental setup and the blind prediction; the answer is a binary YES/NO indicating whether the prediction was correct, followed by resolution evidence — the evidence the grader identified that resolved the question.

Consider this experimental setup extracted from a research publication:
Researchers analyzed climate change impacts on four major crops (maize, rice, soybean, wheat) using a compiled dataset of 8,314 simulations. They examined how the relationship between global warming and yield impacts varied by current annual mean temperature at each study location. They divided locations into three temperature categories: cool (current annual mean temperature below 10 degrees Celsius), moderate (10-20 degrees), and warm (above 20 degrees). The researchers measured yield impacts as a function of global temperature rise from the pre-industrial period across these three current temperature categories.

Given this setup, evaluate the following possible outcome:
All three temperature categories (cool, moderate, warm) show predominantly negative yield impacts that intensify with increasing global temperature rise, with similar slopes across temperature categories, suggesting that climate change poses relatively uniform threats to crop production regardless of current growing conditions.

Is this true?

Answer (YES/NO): NO